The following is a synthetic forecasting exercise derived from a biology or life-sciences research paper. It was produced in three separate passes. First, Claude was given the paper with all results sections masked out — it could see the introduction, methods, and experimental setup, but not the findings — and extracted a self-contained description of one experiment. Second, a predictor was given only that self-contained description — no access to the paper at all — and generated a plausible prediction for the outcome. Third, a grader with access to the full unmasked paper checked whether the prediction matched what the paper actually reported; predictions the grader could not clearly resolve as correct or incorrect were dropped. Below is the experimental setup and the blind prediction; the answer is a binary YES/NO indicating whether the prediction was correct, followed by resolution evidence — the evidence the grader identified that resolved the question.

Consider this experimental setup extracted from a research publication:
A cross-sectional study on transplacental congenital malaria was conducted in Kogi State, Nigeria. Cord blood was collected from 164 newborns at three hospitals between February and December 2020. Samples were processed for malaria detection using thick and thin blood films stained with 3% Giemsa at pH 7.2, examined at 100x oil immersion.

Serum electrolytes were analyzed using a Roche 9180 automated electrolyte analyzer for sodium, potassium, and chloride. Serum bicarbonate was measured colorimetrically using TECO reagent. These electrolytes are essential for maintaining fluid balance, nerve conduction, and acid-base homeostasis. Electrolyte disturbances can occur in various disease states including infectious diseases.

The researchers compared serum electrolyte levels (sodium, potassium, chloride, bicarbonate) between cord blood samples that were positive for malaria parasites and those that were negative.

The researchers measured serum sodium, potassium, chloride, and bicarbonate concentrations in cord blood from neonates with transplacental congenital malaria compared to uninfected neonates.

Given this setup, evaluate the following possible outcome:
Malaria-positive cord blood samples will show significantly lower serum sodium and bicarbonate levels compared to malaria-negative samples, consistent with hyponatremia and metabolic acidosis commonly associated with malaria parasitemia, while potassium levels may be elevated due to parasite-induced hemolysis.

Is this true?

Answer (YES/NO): NO